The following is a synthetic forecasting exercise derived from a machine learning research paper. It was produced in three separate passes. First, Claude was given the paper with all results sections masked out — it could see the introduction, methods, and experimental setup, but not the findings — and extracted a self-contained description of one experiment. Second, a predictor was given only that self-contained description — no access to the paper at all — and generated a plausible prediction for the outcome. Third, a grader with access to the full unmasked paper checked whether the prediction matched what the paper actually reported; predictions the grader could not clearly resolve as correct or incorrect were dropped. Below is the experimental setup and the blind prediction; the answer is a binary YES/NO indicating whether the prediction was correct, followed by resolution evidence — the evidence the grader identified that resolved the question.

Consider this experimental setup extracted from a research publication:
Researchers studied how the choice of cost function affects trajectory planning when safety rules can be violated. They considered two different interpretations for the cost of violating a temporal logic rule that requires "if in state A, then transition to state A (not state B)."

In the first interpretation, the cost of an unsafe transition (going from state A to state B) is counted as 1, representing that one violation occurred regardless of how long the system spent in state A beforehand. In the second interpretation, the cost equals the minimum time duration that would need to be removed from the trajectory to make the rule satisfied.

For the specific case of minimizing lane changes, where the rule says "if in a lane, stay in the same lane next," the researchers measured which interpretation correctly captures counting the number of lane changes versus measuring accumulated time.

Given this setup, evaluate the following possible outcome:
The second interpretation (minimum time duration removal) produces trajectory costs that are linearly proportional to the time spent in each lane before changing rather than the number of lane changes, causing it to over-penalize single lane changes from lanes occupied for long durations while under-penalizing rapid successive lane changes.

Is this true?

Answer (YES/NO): NO